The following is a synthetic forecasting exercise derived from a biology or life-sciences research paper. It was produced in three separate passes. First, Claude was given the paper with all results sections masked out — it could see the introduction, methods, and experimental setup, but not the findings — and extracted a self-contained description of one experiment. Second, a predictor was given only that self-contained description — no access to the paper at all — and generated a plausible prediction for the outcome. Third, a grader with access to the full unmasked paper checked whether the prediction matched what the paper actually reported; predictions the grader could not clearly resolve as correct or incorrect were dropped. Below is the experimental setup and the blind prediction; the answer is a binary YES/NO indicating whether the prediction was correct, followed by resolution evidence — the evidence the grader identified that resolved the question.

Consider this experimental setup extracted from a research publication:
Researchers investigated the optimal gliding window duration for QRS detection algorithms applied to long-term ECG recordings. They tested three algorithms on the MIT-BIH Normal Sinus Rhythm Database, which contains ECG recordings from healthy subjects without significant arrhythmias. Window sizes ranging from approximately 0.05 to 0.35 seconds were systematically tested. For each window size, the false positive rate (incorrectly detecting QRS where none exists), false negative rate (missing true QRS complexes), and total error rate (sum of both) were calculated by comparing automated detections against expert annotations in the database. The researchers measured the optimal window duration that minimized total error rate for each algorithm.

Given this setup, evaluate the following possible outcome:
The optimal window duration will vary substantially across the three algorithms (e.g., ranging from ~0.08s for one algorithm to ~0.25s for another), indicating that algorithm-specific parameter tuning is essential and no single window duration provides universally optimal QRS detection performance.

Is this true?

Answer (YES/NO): NO